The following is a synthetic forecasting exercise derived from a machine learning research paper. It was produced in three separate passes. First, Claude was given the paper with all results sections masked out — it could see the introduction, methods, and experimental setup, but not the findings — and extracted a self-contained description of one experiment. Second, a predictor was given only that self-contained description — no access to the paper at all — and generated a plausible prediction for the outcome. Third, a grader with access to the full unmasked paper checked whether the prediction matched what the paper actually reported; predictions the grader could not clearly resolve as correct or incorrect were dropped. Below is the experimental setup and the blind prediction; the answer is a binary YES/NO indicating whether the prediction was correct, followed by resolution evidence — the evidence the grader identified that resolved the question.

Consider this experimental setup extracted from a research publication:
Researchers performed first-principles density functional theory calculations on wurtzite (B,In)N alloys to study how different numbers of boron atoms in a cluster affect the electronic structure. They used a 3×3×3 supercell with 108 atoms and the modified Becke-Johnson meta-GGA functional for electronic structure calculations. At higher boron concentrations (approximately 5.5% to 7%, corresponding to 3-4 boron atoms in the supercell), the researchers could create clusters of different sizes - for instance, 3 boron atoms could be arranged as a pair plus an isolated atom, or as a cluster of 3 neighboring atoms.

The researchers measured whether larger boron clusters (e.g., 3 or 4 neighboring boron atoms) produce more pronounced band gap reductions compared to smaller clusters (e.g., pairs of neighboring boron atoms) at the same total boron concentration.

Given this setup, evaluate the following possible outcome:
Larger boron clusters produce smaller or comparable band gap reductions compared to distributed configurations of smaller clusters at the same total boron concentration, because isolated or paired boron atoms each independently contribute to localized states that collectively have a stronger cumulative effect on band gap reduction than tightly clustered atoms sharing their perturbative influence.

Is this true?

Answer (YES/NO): NO